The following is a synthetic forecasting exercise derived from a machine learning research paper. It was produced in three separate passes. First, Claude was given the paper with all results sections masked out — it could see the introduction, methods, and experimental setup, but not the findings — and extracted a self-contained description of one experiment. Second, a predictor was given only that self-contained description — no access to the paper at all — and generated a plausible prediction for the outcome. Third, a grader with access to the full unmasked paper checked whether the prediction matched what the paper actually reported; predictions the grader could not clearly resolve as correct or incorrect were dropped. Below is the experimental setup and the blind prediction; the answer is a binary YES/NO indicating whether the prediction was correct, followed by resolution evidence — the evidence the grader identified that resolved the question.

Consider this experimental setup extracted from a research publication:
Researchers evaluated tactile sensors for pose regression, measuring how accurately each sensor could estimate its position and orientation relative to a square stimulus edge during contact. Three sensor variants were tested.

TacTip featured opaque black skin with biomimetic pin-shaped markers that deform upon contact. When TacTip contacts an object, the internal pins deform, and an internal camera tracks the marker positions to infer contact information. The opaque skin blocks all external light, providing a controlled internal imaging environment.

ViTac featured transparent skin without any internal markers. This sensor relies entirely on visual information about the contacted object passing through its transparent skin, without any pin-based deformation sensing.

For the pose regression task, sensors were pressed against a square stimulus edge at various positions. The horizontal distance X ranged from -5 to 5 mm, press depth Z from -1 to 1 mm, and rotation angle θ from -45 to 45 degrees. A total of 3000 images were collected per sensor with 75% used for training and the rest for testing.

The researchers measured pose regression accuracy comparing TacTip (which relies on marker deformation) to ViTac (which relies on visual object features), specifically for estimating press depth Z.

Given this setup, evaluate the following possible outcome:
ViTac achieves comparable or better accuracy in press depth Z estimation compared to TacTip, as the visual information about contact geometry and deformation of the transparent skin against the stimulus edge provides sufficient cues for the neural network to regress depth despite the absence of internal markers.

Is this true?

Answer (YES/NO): NO